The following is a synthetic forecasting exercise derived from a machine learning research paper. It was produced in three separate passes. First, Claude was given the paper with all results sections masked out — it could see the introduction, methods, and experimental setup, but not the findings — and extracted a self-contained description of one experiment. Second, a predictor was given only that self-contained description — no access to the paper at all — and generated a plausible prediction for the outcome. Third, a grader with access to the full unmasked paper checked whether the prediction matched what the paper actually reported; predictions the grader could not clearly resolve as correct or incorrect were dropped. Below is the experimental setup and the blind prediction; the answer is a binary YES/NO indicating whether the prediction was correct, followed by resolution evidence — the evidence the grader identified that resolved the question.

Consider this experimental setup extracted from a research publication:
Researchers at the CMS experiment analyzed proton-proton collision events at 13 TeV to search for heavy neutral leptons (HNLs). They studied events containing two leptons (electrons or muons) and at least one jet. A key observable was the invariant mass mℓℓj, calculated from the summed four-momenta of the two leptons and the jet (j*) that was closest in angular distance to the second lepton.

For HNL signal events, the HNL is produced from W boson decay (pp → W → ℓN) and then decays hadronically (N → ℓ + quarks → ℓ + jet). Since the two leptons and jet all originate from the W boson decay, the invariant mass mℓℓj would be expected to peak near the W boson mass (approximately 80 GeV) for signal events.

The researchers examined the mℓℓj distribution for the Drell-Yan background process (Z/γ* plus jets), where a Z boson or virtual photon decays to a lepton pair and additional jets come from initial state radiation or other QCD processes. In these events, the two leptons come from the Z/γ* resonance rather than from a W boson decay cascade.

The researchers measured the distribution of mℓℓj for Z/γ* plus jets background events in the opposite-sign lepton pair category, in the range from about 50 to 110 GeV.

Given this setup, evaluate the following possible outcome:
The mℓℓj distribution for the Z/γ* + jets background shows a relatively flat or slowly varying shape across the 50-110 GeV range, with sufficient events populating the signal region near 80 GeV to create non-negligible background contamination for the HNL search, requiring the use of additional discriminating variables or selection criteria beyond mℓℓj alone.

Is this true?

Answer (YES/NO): NO